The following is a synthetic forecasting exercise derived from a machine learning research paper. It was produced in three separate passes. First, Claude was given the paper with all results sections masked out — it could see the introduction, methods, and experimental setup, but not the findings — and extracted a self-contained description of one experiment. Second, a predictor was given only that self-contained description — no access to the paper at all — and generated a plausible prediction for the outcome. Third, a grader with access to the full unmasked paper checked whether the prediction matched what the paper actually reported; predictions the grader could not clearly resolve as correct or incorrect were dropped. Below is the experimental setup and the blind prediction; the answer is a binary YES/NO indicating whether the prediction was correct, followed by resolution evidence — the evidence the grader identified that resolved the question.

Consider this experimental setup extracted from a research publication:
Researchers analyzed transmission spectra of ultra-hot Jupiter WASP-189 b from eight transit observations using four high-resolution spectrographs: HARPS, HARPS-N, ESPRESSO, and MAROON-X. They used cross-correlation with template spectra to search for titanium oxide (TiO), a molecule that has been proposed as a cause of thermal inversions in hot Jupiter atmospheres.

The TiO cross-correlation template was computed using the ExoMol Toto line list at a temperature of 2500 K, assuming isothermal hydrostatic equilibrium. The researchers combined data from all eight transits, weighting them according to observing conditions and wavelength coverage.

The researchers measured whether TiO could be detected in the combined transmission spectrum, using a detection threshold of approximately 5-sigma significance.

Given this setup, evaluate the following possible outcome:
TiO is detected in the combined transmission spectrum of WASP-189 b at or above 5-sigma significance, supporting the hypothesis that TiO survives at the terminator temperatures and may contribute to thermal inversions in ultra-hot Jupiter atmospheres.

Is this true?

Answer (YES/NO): YES